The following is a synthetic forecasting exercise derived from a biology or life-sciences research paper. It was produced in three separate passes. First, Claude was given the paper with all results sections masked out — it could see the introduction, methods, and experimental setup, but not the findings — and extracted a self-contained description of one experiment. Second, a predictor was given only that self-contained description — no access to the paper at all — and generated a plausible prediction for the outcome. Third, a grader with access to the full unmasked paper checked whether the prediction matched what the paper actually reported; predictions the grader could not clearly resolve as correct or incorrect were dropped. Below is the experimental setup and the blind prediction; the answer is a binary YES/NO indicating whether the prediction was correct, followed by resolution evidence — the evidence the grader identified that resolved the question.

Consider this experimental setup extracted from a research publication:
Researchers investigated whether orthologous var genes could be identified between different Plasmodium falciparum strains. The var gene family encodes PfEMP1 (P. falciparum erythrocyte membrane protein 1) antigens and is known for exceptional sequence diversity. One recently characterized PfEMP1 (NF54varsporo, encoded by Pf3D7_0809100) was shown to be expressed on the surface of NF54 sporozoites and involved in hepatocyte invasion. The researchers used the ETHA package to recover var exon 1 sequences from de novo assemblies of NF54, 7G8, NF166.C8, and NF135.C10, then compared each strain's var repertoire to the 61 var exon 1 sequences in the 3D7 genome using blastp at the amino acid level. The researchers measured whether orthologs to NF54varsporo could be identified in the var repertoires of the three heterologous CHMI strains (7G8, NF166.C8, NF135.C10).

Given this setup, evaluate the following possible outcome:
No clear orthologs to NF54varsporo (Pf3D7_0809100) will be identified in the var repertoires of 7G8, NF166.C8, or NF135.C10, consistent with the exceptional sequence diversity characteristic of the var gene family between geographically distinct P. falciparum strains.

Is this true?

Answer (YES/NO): YES